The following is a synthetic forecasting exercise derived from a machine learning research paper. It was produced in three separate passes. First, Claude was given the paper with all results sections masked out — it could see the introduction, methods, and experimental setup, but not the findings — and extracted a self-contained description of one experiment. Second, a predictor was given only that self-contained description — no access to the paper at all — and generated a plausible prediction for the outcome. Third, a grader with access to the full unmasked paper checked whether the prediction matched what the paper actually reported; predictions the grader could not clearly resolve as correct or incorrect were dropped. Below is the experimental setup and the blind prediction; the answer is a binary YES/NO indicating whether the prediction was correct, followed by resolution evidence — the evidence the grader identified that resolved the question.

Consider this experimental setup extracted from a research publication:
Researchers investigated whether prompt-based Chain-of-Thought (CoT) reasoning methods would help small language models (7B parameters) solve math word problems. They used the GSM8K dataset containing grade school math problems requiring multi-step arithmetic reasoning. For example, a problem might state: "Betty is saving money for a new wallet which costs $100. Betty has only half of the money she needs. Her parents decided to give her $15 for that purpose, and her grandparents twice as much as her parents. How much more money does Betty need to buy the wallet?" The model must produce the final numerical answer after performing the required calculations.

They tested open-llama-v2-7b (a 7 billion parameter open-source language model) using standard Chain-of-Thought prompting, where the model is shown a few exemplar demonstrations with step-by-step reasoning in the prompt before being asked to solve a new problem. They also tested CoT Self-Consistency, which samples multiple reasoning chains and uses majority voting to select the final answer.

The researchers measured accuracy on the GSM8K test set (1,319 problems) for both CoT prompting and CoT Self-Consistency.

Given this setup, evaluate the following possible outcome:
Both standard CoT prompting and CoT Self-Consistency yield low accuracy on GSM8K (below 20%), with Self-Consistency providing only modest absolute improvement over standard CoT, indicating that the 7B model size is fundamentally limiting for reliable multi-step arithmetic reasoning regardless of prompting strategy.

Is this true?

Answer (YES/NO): YES